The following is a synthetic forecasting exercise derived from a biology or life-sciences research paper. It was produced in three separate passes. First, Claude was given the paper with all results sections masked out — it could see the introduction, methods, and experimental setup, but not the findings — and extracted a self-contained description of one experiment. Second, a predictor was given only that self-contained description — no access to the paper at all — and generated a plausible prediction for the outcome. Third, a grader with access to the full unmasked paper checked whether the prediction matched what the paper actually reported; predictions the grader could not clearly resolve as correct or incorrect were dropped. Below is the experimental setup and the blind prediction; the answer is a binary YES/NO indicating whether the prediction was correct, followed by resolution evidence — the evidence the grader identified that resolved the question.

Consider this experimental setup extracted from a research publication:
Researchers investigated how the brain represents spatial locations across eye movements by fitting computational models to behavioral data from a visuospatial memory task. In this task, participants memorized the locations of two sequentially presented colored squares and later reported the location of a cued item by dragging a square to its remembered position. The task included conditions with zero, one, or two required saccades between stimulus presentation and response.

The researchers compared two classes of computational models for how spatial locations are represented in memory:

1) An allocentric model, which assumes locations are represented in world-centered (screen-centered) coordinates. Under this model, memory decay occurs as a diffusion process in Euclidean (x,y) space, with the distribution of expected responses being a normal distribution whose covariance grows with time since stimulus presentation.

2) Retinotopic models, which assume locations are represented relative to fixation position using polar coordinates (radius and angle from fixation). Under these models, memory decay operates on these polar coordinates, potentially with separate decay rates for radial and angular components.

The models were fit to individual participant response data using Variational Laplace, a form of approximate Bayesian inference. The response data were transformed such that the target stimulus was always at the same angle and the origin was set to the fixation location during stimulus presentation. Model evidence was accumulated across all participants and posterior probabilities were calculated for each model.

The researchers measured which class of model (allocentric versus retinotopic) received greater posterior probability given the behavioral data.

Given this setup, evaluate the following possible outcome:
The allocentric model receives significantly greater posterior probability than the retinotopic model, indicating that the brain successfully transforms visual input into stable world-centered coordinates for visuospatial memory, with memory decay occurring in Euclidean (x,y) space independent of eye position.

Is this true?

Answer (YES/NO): NO